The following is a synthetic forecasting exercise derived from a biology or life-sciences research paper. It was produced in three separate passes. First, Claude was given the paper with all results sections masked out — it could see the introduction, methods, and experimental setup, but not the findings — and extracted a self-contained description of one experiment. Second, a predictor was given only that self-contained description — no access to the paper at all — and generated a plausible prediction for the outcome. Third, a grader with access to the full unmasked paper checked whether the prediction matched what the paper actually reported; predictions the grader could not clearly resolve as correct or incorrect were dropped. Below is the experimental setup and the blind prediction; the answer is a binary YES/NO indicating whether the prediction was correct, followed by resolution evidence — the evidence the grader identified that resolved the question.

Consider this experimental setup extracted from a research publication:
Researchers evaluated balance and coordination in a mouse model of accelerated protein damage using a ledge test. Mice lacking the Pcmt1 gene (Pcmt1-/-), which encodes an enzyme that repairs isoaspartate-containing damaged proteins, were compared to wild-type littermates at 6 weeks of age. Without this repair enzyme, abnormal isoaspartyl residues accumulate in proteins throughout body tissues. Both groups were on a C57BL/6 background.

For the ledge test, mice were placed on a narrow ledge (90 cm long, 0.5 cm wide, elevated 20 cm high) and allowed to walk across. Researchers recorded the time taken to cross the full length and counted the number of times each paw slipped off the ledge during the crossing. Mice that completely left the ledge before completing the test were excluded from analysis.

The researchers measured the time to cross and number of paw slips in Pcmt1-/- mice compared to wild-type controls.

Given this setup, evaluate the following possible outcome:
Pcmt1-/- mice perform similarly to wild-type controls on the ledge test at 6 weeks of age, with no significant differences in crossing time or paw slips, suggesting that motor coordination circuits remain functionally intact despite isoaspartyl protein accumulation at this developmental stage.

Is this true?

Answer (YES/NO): NO